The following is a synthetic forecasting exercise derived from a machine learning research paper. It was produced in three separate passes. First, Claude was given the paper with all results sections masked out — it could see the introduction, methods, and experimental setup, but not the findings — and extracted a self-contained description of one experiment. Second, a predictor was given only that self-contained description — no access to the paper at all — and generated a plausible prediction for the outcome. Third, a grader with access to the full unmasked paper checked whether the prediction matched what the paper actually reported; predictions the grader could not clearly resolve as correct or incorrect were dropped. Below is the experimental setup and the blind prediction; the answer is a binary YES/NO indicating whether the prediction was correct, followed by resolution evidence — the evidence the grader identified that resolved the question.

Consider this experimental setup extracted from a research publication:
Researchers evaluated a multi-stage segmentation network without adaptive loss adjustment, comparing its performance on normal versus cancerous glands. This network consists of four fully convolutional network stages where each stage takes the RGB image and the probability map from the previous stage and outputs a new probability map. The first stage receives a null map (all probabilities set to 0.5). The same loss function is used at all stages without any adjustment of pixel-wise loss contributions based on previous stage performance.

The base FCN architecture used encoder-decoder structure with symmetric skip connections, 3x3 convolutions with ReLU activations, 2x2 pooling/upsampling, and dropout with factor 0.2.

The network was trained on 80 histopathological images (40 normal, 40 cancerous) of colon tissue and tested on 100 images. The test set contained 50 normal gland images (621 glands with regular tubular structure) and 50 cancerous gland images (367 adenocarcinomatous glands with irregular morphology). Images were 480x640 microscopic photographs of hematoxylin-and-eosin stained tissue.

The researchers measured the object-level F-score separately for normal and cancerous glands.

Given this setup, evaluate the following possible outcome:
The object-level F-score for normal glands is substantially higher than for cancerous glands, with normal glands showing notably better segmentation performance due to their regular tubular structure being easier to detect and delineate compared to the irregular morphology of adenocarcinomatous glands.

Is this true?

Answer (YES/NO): NO